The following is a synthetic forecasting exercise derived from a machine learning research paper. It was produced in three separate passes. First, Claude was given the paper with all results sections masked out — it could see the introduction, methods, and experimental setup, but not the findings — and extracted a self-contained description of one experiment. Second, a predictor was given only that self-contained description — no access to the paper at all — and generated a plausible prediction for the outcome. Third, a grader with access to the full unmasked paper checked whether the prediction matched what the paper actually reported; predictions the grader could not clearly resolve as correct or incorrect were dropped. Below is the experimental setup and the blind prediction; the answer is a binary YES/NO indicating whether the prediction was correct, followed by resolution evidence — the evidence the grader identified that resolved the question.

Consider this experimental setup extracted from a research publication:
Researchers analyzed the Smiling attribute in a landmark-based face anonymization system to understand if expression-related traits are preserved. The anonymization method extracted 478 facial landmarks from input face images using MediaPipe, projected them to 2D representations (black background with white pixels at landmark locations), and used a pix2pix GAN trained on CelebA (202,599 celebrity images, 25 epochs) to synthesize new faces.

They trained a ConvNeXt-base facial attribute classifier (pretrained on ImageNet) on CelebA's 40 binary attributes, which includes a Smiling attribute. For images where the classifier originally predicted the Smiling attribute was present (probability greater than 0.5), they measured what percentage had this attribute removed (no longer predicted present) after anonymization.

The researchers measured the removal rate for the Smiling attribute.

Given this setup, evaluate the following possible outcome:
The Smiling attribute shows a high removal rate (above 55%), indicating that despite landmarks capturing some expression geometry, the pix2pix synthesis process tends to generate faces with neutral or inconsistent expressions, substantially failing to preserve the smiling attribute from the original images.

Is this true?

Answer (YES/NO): NO